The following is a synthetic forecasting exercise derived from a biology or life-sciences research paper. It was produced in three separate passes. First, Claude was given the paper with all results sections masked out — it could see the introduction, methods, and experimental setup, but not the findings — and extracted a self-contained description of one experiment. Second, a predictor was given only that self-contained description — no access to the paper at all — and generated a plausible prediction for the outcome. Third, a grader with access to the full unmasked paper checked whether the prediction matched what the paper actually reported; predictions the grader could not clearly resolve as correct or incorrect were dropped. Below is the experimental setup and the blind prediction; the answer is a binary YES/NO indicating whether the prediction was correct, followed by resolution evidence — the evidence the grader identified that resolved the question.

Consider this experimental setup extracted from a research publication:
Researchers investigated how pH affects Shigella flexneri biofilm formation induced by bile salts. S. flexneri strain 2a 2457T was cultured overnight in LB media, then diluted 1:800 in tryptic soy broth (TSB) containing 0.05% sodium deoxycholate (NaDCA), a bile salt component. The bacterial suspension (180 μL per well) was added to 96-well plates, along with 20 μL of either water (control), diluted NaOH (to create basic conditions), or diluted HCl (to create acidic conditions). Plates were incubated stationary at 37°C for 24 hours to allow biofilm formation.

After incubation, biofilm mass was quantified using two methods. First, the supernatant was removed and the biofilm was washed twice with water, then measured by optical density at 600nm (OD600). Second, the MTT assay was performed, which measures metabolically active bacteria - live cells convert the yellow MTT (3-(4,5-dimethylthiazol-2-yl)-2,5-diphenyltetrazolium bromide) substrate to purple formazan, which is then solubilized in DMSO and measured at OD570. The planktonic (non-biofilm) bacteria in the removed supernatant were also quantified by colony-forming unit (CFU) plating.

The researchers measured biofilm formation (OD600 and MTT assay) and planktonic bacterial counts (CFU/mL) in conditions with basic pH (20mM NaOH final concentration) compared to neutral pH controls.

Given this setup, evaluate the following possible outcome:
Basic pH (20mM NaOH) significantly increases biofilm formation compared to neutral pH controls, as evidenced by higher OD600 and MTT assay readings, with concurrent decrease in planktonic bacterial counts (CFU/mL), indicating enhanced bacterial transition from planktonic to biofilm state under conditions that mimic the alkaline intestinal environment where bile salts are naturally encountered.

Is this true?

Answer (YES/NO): NO